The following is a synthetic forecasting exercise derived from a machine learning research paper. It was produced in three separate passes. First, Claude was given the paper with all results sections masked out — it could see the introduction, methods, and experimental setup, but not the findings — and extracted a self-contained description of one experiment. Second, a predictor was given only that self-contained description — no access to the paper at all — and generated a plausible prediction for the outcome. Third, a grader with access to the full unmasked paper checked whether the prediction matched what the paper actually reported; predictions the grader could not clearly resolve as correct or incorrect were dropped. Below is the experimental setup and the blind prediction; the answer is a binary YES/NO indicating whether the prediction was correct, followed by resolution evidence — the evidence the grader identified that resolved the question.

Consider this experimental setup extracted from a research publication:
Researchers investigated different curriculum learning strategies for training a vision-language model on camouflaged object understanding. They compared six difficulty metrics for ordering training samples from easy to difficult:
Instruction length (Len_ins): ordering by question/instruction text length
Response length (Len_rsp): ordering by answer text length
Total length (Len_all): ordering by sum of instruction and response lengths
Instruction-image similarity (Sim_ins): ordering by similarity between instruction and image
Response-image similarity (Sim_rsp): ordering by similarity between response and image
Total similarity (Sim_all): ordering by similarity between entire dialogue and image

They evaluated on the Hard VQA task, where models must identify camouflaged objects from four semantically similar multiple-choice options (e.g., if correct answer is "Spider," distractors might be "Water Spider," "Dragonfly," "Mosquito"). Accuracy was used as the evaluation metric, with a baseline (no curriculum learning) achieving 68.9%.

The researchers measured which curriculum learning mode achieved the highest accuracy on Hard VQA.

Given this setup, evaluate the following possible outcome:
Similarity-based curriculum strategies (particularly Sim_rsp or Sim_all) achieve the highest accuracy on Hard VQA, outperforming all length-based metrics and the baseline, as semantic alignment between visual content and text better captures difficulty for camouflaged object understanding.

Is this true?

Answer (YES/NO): NO